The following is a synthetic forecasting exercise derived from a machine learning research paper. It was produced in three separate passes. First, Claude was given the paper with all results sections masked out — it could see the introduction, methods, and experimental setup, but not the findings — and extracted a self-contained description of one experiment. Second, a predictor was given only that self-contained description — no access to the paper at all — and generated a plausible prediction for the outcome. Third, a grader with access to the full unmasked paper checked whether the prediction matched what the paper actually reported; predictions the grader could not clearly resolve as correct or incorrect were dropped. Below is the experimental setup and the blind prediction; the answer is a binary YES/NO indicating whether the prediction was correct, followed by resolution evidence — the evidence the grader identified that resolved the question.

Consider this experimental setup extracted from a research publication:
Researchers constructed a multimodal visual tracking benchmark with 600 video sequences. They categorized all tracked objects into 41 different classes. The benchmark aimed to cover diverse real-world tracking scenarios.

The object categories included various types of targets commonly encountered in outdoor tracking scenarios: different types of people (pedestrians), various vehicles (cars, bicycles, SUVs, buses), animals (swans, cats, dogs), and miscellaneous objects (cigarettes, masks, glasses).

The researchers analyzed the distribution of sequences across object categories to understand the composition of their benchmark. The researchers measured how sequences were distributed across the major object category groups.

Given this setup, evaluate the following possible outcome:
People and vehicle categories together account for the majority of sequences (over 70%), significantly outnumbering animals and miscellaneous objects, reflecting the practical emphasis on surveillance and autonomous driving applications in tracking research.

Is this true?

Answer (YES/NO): YES